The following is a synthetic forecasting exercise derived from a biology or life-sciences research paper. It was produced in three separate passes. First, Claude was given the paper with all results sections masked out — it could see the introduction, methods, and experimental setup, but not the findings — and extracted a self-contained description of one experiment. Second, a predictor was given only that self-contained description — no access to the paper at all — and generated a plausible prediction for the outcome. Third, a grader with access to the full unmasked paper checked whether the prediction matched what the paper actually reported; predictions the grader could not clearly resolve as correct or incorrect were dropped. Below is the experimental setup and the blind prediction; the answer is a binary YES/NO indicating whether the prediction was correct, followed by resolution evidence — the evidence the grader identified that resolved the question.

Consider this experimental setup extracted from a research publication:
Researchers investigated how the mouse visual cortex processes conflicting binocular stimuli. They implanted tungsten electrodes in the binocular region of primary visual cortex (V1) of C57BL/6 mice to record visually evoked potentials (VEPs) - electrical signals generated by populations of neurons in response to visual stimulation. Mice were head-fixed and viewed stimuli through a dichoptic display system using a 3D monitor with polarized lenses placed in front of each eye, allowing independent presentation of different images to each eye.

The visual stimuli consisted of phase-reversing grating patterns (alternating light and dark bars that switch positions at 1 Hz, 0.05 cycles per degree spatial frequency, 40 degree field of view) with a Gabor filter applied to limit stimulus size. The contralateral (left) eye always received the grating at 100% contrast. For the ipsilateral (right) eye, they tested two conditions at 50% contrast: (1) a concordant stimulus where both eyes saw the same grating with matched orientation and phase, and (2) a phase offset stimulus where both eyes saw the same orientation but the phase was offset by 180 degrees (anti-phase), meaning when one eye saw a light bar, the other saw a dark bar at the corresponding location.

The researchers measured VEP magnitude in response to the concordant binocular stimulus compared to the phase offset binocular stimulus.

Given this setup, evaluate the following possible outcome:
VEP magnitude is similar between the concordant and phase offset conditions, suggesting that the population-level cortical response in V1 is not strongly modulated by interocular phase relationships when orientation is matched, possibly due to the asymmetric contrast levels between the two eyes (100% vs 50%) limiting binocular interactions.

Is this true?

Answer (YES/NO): NO